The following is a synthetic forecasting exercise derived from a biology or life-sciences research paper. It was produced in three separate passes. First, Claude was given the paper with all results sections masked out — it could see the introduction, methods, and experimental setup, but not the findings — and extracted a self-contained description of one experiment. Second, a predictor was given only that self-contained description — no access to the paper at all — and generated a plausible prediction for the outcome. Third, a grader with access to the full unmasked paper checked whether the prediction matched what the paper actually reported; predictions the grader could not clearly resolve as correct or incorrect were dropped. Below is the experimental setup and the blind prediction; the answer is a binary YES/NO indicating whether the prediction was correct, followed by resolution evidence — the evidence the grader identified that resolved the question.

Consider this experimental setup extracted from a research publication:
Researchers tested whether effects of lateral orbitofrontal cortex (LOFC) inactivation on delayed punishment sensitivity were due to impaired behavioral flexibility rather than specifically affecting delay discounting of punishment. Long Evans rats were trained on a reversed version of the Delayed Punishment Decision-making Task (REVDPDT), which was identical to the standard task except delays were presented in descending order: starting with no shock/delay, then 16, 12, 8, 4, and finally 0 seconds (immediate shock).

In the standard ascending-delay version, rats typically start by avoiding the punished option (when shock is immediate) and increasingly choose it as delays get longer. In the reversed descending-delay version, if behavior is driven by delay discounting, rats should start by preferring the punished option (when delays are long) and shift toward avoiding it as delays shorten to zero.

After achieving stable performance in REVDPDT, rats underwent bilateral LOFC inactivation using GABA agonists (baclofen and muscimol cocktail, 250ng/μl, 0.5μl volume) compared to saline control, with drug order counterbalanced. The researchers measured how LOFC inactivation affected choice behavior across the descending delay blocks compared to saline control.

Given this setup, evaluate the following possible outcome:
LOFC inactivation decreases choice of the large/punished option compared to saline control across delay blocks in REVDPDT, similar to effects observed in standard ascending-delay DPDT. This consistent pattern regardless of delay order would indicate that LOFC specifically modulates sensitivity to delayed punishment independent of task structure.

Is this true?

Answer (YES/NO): NO